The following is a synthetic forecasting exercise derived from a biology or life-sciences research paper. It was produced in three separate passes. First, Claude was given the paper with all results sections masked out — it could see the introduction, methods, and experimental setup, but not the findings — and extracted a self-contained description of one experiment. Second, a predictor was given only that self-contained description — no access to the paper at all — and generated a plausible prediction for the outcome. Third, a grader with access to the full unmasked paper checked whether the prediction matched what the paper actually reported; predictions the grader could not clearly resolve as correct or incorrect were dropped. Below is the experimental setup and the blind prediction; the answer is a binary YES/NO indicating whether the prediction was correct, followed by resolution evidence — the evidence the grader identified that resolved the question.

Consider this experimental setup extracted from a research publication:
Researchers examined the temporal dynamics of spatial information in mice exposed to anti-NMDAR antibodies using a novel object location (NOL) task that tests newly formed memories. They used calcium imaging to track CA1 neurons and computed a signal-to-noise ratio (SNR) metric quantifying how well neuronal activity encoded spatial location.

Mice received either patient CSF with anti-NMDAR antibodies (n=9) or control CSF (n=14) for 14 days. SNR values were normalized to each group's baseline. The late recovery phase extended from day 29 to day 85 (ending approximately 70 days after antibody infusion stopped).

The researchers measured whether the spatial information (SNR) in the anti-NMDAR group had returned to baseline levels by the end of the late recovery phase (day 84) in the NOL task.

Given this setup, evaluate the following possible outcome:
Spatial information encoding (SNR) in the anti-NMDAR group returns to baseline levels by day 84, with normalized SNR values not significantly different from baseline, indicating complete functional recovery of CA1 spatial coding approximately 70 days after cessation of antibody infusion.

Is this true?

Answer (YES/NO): NO